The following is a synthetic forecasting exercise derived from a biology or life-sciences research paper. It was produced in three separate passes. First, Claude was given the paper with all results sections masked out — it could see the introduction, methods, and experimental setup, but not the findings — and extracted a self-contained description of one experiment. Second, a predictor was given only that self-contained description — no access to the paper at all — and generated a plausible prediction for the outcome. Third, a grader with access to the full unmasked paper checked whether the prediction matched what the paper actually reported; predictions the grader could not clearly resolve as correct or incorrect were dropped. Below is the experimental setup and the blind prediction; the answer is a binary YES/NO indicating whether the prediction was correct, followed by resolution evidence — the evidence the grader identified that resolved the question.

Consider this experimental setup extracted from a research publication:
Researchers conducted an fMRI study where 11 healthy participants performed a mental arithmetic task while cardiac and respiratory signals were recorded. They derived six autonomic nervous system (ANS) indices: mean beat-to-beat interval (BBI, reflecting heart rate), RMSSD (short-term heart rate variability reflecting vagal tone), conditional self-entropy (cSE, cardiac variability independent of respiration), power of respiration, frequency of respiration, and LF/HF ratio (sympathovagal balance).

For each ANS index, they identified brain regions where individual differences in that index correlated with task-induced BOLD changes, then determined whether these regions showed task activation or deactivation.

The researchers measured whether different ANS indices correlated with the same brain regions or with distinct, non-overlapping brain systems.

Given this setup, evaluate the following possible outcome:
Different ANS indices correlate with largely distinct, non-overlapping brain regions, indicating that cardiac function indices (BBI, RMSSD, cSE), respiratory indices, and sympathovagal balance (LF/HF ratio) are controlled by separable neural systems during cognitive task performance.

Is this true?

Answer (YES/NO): YES